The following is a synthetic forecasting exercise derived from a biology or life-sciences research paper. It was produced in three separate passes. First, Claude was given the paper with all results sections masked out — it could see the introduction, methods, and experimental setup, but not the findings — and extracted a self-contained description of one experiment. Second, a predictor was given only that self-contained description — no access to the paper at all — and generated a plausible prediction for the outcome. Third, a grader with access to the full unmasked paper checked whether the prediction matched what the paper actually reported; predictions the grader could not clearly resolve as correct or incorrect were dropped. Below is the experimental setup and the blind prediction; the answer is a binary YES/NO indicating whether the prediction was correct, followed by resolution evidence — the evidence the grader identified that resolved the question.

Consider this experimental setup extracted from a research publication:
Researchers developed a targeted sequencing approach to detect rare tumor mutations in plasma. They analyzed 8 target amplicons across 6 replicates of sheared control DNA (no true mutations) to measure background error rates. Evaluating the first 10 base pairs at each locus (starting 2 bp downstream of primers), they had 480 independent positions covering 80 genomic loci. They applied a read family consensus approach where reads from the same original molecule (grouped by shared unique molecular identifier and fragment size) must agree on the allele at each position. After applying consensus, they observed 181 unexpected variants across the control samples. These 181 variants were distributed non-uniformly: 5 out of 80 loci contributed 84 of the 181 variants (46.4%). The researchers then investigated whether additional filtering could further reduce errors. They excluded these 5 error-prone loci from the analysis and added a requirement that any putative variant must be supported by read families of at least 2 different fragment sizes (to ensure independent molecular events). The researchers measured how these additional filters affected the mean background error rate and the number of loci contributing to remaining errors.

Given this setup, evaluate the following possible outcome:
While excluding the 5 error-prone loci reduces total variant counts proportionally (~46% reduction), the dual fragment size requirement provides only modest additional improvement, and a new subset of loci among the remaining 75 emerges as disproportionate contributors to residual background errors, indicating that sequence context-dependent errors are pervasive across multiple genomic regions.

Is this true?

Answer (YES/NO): NO